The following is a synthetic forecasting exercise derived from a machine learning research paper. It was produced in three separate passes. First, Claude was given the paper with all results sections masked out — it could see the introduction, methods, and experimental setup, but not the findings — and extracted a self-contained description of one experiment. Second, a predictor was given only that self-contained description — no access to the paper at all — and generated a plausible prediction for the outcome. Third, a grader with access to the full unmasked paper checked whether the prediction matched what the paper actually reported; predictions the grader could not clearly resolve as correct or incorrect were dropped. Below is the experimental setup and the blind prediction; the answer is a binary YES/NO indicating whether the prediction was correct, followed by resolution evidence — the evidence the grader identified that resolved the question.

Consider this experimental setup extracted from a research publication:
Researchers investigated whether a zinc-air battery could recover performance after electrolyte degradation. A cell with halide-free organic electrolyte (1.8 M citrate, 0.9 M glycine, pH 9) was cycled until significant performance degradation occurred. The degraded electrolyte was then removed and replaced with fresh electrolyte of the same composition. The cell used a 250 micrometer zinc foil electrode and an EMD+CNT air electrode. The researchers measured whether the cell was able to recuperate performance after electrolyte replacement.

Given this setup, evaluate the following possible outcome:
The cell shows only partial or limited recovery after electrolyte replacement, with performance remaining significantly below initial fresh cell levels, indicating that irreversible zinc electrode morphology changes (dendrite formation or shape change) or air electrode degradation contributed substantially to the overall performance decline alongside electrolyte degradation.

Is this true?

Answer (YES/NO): YES